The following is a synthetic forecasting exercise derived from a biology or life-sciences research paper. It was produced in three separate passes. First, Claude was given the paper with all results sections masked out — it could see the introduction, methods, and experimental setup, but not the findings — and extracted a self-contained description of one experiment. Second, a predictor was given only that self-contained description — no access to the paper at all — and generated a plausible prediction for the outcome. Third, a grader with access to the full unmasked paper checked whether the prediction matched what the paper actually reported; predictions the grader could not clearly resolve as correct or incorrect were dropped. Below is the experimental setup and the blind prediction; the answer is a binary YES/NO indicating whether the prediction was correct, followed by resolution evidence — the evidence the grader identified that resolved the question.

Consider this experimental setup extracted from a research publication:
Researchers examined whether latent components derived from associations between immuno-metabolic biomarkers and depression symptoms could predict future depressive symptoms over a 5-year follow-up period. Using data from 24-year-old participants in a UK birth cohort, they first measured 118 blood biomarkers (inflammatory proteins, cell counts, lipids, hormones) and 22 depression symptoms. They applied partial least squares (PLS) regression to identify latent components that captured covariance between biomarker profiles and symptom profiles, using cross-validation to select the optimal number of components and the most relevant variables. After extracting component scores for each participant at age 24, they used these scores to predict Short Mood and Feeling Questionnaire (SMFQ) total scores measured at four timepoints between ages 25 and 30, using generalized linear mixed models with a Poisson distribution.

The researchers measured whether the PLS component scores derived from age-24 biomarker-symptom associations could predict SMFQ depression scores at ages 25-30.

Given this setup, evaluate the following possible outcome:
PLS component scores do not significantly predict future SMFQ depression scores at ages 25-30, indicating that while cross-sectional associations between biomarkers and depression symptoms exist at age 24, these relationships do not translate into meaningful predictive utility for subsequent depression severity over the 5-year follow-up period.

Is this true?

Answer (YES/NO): NO